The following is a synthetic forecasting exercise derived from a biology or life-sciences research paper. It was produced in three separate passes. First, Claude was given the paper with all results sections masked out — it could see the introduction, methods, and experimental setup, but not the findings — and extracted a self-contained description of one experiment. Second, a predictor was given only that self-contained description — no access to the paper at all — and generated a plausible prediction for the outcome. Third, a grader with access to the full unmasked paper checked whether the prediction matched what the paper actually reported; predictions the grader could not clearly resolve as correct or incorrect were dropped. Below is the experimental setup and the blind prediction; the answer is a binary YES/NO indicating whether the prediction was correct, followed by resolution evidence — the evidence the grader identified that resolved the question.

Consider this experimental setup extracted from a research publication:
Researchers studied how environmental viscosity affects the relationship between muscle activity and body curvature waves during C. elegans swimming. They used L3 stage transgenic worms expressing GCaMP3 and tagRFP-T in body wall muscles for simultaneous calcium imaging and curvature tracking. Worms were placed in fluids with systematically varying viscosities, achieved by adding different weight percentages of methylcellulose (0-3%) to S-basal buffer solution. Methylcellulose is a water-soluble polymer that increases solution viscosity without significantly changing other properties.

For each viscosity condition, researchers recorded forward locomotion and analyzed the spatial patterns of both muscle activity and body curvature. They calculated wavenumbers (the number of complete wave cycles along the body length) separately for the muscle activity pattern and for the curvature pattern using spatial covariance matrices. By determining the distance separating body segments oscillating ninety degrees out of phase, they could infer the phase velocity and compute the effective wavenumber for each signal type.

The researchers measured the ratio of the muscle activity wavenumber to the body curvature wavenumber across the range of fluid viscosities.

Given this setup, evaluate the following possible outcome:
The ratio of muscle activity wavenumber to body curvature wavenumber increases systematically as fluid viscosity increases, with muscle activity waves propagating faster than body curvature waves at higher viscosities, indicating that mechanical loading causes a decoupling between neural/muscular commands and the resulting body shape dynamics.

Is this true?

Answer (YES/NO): NO